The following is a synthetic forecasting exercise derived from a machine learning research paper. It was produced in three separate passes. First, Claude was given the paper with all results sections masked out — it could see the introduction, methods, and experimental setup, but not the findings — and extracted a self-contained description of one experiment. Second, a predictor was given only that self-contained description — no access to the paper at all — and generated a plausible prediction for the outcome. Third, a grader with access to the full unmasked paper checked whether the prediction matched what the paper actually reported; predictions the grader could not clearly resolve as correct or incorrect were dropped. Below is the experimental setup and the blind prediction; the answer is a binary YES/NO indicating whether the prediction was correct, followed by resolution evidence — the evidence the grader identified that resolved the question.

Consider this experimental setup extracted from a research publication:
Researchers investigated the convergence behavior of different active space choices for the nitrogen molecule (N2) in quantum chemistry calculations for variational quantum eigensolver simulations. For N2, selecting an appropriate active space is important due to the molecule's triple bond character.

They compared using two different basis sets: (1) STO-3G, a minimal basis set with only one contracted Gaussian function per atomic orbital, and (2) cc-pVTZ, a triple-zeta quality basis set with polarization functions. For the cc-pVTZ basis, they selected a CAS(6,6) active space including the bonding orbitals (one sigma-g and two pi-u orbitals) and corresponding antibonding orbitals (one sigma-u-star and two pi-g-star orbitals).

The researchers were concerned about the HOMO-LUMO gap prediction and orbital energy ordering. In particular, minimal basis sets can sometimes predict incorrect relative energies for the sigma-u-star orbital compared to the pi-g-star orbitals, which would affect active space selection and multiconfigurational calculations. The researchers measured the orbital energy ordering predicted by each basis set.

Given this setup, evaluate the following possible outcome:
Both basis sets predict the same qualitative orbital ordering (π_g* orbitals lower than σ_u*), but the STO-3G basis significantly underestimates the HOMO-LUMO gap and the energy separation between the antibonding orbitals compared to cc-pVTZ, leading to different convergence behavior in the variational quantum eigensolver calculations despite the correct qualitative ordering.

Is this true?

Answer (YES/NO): NO